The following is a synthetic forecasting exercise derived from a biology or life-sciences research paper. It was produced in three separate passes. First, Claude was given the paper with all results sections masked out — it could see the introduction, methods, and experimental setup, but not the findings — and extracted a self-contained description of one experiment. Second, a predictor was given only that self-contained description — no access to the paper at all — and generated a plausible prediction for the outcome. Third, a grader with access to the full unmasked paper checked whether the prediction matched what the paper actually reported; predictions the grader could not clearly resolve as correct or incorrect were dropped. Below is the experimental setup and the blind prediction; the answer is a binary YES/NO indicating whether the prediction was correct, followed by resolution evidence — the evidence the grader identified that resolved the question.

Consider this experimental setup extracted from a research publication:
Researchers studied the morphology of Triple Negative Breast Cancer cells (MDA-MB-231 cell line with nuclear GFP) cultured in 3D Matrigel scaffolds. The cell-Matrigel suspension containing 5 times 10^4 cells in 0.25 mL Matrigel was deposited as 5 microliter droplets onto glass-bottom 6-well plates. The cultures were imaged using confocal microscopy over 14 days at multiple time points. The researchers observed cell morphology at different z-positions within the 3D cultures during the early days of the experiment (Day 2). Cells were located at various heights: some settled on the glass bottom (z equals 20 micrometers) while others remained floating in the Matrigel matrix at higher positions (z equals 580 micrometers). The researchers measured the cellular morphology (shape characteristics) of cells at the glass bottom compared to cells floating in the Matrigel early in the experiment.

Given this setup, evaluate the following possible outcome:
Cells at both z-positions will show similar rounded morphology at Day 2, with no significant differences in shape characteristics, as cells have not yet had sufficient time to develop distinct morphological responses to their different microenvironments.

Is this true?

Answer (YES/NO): NO